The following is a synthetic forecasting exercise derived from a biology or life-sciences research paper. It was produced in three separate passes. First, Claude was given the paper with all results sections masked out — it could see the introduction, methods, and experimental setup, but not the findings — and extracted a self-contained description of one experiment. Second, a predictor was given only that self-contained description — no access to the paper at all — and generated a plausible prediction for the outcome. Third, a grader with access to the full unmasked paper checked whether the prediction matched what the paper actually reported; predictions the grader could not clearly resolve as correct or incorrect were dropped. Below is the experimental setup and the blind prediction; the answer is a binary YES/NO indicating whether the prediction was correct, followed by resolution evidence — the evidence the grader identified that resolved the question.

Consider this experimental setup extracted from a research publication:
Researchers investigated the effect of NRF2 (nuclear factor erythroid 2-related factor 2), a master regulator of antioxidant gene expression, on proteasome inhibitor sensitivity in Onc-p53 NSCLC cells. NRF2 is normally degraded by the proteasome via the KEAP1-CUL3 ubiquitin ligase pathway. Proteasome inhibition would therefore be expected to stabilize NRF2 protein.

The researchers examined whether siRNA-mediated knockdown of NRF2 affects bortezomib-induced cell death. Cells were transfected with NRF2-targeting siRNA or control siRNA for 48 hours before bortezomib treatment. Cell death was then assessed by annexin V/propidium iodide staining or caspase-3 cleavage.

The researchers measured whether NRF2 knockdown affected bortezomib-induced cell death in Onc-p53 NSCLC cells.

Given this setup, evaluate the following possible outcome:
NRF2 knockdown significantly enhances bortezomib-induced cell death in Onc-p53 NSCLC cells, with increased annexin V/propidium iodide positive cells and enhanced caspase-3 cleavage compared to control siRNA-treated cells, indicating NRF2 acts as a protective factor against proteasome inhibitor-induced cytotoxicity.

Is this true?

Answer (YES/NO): NO